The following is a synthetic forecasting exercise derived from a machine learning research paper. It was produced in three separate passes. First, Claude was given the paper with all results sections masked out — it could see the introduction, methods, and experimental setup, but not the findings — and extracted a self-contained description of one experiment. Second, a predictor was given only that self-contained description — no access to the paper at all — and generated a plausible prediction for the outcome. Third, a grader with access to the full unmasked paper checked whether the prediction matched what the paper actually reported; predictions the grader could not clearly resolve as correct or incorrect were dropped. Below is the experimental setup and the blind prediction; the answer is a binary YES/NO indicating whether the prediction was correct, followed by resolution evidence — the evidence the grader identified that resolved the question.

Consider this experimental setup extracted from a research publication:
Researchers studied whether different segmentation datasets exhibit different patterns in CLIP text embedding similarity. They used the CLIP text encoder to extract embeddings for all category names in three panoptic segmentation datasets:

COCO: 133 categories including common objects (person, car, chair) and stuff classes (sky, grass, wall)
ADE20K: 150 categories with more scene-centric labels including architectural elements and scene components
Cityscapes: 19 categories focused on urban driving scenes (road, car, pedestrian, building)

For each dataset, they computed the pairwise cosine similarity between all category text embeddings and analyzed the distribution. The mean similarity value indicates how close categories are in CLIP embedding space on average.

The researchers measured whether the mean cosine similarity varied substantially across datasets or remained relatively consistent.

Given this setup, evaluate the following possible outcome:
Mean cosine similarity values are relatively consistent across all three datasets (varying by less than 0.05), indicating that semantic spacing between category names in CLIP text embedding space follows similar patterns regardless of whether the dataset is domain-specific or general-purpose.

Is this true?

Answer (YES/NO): NO